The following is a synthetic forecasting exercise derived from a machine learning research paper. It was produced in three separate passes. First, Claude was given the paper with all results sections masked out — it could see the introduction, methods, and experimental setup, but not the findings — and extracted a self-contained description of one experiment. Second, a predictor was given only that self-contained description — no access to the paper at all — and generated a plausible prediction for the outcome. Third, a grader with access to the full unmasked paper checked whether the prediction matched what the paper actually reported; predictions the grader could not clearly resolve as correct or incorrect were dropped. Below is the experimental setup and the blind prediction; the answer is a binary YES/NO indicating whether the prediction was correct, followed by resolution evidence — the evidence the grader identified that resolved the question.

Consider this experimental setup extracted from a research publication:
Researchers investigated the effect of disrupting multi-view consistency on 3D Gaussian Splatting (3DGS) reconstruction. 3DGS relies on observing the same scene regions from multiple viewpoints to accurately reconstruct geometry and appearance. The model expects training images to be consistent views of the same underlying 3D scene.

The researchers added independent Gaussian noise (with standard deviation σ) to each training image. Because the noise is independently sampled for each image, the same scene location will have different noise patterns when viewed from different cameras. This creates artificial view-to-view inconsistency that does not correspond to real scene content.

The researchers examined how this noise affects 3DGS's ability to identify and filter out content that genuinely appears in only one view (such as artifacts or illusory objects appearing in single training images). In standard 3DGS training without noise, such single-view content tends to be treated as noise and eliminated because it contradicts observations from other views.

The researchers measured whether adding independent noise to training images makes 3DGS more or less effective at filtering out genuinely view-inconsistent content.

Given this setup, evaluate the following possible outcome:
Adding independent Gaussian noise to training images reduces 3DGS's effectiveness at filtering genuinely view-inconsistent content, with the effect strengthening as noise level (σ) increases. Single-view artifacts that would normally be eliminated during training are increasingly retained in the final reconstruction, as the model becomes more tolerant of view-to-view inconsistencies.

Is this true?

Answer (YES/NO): YES